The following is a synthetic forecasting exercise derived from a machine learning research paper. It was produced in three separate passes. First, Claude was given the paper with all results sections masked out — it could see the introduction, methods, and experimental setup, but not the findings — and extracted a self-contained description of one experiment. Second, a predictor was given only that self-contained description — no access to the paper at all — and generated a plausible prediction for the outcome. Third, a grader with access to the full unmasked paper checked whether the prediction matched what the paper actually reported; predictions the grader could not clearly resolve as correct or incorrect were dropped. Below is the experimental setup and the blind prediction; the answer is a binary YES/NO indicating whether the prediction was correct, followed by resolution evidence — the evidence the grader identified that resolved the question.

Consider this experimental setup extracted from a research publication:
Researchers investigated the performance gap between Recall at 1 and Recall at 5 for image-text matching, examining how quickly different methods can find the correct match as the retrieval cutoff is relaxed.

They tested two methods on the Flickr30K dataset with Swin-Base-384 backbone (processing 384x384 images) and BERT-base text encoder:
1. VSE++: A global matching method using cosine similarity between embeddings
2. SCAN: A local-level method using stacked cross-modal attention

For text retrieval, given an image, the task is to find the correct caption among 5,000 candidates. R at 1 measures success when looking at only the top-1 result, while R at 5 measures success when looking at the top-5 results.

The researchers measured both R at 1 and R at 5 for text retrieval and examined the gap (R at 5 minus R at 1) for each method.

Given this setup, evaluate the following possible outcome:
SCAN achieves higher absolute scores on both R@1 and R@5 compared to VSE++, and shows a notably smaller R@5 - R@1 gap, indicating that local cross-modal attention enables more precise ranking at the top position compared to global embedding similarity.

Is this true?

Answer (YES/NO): NO